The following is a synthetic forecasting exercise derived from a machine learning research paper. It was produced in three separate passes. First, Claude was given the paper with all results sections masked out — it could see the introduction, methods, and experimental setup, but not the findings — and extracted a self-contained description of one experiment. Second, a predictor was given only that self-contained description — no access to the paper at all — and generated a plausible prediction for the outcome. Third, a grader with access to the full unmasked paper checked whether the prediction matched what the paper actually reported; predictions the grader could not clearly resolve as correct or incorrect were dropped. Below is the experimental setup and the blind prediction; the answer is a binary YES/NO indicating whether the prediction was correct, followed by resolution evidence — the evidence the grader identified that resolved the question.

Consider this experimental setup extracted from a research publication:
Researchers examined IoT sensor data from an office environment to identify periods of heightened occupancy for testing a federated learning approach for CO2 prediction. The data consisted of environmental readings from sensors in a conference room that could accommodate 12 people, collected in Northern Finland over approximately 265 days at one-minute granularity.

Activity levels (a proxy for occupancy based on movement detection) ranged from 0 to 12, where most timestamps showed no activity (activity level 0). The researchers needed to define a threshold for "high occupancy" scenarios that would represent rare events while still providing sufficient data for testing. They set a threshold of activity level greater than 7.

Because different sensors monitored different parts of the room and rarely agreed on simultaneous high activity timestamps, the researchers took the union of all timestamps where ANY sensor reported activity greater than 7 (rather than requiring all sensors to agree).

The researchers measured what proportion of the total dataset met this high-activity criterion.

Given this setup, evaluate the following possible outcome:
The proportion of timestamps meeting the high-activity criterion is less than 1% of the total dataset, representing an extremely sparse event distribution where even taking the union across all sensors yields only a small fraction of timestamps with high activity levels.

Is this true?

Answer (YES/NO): NO